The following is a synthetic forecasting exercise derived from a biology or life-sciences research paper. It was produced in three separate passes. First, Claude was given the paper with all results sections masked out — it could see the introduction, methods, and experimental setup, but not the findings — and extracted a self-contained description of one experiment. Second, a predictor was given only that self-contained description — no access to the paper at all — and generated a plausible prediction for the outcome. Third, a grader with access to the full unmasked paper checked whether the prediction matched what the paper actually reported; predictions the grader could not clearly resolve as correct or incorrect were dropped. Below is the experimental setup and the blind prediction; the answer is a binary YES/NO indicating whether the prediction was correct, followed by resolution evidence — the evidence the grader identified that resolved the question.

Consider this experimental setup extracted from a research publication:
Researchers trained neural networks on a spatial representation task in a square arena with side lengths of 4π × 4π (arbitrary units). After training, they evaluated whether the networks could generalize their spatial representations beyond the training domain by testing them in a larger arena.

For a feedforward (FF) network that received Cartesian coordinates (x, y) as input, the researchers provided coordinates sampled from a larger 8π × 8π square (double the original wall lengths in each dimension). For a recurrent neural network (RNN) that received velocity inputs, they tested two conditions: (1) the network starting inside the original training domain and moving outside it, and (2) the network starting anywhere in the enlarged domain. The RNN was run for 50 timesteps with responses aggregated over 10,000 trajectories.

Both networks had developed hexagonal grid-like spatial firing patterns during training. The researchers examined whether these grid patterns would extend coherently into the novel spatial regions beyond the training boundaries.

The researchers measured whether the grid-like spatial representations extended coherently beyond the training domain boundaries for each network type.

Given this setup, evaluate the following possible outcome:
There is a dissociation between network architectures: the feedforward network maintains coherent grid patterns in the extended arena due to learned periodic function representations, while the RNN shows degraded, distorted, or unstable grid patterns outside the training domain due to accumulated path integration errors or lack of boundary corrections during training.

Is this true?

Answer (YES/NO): NO